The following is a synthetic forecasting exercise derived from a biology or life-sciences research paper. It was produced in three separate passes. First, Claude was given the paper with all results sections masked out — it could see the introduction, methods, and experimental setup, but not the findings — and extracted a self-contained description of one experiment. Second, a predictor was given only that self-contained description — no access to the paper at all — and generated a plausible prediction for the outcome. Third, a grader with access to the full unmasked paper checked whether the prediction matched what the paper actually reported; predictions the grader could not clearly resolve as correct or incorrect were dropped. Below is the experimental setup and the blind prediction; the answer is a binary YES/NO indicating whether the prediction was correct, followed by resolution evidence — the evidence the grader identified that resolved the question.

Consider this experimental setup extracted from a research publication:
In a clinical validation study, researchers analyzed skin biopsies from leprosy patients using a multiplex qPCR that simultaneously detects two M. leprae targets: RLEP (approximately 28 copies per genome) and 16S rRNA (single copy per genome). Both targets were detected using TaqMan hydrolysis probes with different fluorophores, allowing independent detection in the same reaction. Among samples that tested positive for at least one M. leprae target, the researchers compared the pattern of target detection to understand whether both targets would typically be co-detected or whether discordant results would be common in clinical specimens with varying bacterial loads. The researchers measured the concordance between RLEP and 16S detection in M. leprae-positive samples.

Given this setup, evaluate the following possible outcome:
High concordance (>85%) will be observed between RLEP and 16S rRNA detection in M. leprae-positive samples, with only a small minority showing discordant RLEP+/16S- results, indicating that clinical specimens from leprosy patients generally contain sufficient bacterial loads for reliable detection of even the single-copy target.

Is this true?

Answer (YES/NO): YES